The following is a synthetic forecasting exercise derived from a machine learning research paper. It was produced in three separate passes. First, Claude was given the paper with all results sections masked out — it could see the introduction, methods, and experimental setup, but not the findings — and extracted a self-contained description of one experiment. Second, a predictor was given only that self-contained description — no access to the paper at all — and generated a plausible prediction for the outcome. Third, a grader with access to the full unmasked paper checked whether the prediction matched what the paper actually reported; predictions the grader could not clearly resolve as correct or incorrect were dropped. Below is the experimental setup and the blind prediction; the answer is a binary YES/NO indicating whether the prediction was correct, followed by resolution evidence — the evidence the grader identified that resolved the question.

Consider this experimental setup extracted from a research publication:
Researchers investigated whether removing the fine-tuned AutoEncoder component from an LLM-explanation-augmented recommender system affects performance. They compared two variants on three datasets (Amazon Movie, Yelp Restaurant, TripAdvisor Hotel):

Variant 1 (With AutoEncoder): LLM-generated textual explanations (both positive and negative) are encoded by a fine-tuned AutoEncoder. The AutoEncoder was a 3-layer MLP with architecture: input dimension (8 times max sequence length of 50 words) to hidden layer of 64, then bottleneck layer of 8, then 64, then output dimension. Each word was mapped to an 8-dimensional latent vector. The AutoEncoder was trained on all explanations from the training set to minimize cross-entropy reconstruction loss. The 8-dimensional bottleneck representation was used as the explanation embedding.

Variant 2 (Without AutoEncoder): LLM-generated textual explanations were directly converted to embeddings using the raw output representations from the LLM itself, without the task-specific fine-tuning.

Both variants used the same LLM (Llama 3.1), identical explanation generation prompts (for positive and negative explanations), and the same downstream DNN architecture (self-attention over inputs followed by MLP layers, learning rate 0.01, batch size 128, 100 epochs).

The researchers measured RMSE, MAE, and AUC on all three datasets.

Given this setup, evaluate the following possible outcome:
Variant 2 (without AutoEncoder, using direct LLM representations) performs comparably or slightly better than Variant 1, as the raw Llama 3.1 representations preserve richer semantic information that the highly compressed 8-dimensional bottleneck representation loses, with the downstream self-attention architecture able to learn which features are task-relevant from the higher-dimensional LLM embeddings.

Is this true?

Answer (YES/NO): NO